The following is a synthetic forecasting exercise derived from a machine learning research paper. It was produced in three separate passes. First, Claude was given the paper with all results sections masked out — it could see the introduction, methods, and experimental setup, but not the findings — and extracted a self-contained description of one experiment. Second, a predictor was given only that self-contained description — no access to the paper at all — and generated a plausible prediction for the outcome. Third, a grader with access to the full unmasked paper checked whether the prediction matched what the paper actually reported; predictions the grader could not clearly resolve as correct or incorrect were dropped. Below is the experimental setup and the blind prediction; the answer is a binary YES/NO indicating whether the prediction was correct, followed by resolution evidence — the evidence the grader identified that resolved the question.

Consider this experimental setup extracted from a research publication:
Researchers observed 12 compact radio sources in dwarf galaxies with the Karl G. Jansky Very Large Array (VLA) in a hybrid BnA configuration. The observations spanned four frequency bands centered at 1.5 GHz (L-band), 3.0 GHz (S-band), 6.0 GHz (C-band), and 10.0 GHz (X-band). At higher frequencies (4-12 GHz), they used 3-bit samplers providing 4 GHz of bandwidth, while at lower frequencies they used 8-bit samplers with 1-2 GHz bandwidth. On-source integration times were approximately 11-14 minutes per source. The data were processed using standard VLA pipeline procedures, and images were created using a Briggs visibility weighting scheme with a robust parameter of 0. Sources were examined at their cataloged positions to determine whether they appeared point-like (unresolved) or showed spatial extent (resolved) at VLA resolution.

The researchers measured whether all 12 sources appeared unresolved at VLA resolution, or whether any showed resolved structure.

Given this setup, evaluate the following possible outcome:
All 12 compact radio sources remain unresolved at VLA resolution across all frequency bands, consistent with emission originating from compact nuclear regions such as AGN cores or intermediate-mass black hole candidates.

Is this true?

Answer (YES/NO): NO